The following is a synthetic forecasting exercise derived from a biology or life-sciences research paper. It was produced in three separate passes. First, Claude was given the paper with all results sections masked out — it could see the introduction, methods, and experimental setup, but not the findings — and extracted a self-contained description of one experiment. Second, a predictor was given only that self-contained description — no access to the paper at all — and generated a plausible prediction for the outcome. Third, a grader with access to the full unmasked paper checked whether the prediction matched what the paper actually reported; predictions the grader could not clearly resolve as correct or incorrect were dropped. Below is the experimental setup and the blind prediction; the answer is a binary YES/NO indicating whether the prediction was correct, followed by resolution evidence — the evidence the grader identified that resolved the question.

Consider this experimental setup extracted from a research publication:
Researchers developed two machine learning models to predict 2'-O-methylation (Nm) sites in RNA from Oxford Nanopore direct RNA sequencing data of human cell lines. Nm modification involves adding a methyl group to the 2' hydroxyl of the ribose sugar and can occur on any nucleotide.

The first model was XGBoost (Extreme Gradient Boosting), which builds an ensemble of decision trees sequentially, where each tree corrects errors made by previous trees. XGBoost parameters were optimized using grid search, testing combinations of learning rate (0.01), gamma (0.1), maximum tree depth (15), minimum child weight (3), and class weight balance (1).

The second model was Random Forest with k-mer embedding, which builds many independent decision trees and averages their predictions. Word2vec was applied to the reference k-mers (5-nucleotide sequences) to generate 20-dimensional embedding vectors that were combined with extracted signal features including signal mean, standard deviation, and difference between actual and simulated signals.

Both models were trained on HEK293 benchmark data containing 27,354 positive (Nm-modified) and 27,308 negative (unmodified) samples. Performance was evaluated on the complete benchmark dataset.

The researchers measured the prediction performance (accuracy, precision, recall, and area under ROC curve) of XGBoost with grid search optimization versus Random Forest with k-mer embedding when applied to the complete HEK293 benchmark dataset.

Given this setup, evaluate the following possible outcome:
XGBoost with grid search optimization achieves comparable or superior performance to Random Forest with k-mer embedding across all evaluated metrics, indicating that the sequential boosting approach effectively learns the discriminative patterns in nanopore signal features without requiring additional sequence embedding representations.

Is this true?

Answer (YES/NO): YES